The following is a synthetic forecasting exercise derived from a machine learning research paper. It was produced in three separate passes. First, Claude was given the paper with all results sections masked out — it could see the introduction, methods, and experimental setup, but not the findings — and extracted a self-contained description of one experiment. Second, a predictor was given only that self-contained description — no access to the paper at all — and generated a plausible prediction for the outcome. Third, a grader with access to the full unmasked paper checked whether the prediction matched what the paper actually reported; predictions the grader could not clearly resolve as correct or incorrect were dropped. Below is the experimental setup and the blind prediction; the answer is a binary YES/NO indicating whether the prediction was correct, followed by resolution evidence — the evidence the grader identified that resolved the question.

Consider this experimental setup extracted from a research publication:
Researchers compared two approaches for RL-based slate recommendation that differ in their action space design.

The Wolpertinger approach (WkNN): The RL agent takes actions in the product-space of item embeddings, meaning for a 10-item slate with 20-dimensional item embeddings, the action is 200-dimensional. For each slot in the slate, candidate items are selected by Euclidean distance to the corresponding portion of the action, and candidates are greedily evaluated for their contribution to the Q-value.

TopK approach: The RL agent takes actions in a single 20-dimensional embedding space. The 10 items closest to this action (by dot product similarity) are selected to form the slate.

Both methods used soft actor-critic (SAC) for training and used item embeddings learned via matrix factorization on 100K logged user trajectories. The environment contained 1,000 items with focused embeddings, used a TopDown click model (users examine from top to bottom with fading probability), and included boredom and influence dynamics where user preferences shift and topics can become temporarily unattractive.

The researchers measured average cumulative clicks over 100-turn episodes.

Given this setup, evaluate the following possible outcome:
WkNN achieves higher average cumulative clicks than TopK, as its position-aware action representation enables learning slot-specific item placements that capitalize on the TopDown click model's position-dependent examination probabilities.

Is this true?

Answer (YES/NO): NO